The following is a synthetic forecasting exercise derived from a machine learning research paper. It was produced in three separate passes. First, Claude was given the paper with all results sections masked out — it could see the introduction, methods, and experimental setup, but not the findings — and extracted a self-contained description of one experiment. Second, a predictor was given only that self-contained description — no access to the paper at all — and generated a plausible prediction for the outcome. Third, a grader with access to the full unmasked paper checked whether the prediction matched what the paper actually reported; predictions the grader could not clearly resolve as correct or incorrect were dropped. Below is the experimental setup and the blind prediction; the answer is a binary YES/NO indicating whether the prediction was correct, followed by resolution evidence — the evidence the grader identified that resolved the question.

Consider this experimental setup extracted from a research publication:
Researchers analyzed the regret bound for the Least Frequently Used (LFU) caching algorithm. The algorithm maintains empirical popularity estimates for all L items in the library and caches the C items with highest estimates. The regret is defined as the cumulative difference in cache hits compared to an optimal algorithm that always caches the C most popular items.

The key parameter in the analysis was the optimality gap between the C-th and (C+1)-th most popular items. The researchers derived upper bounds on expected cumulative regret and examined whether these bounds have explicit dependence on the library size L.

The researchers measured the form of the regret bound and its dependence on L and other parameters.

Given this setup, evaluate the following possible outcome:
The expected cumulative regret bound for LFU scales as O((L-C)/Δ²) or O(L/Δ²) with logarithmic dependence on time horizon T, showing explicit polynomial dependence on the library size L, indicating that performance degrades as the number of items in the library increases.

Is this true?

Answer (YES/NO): NO